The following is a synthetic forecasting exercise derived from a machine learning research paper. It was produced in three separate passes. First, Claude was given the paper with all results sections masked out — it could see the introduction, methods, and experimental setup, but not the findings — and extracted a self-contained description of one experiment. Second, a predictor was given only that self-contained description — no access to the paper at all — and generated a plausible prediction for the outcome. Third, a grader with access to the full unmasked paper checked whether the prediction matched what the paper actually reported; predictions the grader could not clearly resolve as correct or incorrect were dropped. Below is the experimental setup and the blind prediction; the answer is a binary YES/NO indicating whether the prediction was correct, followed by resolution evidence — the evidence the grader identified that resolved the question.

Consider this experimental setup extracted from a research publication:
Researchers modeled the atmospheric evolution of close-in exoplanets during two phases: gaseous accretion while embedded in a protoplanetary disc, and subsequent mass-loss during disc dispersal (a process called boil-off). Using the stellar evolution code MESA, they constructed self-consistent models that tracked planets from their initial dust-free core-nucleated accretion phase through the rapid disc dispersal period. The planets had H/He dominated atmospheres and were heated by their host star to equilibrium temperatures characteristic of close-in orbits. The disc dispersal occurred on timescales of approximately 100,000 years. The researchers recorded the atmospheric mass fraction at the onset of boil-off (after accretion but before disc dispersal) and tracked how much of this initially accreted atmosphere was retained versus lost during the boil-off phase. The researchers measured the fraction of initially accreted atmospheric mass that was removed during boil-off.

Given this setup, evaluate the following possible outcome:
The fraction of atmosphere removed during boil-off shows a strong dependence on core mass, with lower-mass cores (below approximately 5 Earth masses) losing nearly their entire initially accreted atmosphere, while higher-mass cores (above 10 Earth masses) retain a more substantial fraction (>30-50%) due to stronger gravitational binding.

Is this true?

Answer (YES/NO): NO